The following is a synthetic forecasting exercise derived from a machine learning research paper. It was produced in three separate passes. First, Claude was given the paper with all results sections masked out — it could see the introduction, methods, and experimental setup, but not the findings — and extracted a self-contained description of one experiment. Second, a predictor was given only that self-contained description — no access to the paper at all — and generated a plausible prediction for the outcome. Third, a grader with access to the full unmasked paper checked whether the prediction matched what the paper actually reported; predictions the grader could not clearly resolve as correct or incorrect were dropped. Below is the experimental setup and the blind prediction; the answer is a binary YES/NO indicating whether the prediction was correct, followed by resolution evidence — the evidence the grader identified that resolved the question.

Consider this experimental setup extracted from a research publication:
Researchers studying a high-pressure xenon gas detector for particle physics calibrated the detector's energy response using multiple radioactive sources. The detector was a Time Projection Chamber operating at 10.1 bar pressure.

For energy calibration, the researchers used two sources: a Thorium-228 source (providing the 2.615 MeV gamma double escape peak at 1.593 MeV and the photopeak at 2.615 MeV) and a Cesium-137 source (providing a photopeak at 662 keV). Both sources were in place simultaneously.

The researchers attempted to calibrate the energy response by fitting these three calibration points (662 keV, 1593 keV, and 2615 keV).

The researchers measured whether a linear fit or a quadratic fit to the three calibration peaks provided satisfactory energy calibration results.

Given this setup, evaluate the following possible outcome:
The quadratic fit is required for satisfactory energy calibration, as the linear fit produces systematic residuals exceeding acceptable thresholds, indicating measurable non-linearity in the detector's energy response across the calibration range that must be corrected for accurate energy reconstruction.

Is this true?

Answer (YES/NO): YES